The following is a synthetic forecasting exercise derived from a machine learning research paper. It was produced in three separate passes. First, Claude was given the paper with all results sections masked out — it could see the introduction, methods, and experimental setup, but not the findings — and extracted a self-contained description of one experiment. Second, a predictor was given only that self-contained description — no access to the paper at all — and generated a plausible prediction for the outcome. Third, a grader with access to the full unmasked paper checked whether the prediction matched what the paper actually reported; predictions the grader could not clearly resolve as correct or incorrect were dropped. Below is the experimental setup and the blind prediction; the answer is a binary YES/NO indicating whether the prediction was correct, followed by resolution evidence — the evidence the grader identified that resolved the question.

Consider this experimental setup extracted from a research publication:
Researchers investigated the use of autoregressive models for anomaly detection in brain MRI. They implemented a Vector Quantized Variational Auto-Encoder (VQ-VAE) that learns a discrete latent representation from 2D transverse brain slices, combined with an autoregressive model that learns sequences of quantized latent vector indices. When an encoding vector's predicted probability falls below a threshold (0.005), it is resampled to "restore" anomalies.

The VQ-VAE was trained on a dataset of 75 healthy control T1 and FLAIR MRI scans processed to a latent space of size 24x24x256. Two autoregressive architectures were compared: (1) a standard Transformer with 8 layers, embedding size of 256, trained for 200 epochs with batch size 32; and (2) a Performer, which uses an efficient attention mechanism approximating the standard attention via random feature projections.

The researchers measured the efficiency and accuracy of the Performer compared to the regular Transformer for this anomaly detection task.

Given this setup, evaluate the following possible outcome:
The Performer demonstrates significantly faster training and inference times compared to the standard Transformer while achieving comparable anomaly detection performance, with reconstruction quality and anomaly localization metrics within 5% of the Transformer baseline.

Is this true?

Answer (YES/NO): NO